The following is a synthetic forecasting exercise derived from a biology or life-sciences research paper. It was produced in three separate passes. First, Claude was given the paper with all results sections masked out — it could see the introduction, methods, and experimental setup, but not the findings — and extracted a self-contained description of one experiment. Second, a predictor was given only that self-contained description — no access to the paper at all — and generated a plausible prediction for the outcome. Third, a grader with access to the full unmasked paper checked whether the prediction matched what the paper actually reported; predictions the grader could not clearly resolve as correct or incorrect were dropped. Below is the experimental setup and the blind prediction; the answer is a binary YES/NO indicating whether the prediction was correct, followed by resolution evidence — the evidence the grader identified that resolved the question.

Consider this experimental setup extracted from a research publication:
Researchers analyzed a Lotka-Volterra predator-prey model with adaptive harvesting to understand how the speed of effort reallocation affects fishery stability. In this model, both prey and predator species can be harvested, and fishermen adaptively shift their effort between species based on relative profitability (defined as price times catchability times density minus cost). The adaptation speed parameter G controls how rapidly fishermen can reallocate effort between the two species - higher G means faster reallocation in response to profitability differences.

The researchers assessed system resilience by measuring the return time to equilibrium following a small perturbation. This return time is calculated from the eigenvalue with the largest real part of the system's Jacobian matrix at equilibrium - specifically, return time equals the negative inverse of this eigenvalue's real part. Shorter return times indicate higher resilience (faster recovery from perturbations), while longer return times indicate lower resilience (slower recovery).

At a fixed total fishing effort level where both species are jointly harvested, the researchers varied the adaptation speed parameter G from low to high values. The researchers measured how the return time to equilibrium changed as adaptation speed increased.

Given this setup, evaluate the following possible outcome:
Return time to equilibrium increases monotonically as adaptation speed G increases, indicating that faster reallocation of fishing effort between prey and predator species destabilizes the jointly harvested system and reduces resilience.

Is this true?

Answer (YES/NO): NO